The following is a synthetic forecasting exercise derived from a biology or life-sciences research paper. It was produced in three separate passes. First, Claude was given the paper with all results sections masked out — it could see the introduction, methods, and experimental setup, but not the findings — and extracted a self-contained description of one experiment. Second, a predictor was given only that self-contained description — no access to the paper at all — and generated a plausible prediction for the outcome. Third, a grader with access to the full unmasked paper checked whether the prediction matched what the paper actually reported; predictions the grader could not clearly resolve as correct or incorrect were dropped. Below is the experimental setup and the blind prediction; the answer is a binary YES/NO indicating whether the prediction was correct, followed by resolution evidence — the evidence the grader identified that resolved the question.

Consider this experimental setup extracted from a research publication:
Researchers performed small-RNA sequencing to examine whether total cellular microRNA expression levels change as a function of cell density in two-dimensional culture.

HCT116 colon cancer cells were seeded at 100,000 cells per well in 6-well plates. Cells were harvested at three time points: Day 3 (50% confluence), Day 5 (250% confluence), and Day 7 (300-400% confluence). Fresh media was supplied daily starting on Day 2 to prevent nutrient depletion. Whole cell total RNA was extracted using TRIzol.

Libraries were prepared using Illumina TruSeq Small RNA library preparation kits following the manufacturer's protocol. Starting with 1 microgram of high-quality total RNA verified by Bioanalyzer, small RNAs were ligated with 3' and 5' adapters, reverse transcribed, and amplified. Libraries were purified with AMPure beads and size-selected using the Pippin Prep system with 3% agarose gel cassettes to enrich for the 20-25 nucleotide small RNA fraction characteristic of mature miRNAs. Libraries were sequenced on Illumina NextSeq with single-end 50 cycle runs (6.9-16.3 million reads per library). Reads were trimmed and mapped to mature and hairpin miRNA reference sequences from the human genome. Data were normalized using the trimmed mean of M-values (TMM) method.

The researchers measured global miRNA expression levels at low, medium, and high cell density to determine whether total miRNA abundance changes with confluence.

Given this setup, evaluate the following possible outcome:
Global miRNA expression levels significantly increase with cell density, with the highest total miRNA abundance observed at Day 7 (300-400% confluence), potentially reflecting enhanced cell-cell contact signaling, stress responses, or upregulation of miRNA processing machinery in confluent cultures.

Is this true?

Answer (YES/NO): YES